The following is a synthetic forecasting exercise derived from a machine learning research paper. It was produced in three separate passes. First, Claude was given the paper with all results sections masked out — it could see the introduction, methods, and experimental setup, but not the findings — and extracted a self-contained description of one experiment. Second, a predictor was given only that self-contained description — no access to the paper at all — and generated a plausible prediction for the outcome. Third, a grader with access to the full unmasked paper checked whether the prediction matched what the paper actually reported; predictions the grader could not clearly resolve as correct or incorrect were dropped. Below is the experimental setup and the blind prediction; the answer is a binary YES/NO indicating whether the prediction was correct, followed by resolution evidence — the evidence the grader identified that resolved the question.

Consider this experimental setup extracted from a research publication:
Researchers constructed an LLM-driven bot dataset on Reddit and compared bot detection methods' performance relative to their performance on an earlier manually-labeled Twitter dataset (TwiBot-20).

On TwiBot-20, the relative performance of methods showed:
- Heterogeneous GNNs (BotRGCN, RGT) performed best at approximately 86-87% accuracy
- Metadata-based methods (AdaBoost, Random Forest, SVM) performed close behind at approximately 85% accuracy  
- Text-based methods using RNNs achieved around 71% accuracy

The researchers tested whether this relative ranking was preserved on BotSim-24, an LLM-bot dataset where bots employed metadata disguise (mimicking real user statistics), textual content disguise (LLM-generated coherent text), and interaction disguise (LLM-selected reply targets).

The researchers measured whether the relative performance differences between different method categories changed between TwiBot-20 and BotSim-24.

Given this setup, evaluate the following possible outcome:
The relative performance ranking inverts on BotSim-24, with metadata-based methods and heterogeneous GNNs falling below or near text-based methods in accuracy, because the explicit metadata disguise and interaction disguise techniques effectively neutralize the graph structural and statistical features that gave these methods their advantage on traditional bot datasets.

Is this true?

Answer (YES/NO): NO